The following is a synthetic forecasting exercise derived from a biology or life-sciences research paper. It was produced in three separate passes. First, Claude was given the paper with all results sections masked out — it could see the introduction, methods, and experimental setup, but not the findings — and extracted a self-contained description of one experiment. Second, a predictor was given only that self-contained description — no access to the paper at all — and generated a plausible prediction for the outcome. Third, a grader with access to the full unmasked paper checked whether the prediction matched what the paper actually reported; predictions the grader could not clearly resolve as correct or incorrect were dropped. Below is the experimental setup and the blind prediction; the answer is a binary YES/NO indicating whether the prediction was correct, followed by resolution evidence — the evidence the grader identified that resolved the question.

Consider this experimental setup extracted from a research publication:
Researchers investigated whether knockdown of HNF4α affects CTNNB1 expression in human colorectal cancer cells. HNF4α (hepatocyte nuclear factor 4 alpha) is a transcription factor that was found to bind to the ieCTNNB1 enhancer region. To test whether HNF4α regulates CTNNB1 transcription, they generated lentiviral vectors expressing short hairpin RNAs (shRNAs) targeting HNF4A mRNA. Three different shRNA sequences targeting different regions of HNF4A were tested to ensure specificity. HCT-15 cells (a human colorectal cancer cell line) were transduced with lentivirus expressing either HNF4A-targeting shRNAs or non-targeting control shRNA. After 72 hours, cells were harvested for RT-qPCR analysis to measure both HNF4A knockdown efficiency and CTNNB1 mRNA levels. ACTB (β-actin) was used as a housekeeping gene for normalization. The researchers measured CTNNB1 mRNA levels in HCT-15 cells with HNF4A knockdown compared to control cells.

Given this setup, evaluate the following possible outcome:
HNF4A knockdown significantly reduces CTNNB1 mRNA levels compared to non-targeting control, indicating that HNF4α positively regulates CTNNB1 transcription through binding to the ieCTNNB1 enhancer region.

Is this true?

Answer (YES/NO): YES